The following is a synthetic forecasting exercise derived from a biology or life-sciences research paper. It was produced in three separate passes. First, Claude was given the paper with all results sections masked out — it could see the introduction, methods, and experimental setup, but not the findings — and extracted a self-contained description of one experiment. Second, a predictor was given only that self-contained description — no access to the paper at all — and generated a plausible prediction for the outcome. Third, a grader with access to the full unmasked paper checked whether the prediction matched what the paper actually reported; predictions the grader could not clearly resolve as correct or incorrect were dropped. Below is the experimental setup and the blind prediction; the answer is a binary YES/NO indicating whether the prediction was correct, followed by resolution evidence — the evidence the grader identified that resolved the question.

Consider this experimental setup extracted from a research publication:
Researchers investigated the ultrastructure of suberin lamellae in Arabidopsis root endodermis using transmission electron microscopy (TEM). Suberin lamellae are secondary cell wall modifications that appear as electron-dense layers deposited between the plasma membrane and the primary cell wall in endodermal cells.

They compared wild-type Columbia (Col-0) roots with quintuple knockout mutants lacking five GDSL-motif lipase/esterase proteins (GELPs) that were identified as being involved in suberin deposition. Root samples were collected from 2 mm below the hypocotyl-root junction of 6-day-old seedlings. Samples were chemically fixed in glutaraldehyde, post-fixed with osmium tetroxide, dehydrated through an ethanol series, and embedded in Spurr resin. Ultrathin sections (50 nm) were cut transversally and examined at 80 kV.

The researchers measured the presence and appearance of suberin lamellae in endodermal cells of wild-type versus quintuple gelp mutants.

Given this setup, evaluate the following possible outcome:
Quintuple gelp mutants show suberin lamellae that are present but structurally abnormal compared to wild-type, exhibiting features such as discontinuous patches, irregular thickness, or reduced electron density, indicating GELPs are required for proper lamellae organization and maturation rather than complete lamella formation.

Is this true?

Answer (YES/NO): NO